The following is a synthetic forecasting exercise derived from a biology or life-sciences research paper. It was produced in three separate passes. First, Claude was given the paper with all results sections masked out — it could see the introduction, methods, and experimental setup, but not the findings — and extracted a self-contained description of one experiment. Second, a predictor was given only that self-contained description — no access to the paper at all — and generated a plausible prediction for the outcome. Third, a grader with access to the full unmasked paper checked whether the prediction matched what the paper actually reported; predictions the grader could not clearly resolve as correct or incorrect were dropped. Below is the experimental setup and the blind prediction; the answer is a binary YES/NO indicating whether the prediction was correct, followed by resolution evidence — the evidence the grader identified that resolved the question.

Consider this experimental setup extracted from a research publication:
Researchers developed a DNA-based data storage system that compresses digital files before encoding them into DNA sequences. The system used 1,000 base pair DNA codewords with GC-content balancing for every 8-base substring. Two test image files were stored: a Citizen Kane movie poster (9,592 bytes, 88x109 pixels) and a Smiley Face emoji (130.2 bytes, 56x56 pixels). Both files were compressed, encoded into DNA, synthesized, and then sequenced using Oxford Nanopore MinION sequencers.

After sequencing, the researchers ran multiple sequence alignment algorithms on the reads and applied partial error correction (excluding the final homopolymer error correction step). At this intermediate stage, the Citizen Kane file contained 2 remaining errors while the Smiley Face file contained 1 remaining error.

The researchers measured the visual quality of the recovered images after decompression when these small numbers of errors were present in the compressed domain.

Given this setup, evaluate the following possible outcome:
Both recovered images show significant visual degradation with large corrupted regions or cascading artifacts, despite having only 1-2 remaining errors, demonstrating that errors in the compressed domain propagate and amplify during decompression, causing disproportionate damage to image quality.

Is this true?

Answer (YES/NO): NO